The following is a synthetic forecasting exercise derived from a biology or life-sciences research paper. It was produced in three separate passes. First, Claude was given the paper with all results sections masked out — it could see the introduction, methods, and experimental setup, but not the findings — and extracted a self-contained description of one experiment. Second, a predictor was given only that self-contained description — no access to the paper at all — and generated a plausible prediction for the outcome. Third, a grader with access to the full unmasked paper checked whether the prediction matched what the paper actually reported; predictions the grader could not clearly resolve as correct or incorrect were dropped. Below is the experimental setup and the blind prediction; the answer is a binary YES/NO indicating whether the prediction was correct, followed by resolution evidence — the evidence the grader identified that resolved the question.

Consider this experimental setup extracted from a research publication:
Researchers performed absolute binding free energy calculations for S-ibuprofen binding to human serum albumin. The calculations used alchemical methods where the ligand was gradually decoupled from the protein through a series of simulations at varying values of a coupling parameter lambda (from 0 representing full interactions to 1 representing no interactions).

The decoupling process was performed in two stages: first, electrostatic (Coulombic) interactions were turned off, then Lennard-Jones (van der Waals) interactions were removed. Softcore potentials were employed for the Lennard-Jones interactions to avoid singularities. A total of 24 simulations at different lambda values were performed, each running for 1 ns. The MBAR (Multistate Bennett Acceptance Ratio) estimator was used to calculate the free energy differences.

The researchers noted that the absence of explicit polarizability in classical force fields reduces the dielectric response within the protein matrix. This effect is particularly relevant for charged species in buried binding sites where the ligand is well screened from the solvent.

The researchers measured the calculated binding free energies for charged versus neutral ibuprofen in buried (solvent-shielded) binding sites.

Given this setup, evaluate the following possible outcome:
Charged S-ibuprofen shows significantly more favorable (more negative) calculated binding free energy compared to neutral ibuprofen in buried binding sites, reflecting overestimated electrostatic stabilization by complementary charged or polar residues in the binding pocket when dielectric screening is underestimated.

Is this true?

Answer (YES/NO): YES